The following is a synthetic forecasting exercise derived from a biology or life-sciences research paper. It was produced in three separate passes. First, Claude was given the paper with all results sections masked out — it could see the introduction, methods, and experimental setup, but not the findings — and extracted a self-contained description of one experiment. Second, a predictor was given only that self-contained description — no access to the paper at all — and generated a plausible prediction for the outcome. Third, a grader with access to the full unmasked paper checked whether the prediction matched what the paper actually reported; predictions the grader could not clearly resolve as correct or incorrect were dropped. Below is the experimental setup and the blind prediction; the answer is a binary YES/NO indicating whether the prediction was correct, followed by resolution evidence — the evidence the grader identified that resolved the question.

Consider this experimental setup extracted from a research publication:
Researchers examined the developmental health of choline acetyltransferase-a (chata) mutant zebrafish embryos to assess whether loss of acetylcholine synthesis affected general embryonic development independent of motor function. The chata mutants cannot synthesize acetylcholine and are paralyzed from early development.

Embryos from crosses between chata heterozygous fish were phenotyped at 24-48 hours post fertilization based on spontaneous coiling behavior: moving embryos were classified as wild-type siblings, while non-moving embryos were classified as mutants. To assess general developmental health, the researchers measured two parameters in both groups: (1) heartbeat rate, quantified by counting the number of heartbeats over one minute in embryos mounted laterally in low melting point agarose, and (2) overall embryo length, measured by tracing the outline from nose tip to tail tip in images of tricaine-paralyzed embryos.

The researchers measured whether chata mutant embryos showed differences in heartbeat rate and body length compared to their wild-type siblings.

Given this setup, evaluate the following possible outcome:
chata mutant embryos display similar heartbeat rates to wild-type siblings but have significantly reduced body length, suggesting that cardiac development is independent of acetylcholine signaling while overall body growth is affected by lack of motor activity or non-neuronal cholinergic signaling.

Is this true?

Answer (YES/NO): NO